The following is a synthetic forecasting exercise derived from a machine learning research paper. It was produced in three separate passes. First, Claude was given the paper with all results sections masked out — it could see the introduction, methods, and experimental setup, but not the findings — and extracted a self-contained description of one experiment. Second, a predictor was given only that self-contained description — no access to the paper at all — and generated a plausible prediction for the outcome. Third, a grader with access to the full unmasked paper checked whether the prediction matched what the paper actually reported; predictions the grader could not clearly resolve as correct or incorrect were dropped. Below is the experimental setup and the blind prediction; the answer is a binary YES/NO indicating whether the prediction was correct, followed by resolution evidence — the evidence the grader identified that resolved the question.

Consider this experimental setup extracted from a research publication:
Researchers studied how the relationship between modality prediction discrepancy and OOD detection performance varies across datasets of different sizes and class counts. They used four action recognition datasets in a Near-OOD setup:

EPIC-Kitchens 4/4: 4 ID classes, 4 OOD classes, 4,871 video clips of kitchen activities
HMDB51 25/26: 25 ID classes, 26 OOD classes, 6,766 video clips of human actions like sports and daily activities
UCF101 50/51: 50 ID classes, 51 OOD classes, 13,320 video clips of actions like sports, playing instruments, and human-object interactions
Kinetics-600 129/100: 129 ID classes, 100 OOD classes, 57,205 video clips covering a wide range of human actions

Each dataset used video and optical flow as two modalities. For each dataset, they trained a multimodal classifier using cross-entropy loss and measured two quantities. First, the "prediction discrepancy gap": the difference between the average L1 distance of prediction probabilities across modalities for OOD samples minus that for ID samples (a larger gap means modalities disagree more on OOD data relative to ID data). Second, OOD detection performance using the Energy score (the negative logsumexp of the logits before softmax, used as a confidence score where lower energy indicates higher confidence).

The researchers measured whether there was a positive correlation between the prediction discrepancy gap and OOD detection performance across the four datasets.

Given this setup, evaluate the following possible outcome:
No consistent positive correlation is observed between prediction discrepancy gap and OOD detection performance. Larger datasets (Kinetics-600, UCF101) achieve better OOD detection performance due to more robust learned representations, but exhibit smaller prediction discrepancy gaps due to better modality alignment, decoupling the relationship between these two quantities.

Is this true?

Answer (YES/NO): NO